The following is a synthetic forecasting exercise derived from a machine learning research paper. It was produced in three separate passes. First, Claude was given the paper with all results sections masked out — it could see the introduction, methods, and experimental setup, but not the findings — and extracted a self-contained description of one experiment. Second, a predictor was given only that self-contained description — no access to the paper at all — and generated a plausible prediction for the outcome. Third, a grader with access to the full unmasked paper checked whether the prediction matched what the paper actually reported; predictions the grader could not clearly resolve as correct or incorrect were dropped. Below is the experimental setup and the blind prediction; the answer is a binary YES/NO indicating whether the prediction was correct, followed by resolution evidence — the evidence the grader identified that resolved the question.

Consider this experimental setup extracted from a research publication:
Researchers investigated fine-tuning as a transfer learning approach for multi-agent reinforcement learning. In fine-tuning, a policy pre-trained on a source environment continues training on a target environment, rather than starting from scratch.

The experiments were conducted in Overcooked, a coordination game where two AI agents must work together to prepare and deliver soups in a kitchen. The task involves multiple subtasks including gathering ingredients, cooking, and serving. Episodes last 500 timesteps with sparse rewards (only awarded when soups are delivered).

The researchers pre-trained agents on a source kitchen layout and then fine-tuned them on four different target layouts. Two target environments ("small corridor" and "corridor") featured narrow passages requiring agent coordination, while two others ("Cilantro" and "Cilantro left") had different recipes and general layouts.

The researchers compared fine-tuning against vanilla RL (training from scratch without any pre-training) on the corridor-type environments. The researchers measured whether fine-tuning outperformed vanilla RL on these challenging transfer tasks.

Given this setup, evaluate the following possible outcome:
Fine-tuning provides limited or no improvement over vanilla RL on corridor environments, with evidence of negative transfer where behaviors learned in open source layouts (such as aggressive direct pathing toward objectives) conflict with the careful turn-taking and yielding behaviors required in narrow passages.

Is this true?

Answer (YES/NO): NO